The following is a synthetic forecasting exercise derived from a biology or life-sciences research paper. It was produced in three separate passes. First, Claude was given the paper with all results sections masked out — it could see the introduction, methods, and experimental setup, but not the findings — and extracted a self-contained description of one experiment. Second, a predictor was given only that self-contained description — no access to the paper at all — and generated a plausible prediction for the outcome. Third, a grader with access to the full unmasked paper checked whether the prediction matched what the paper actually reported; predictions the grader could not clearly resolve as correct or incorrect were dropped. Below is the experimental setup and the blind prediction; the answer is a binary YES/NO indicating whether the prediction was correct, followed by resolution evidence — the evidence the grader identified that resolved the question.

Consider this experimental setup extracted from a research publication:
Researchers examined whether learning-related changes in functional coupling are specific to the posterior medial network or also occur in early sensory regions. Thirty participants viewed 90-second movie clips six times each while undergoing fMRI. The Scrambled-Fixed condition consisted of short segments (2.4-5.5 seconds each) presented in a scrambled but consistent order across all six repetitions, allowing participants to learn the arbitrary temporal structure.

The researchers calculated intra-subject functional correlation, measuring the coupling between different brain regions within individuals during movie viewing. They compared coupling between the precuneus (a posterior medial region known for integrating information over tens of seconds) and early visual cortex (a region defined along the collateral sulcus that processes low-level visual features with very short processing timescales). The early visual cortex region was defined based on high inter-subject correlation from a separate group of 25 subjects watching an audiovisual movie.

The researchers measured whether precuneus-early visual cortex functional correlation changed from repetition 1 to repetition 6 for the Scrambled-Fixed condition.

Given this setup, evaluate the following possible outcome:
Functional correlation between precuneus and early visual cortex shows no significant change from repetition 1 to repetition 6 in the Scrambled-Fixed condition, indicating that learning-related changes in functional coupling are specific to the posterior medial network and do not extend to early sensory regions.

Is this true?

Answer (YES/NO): YES